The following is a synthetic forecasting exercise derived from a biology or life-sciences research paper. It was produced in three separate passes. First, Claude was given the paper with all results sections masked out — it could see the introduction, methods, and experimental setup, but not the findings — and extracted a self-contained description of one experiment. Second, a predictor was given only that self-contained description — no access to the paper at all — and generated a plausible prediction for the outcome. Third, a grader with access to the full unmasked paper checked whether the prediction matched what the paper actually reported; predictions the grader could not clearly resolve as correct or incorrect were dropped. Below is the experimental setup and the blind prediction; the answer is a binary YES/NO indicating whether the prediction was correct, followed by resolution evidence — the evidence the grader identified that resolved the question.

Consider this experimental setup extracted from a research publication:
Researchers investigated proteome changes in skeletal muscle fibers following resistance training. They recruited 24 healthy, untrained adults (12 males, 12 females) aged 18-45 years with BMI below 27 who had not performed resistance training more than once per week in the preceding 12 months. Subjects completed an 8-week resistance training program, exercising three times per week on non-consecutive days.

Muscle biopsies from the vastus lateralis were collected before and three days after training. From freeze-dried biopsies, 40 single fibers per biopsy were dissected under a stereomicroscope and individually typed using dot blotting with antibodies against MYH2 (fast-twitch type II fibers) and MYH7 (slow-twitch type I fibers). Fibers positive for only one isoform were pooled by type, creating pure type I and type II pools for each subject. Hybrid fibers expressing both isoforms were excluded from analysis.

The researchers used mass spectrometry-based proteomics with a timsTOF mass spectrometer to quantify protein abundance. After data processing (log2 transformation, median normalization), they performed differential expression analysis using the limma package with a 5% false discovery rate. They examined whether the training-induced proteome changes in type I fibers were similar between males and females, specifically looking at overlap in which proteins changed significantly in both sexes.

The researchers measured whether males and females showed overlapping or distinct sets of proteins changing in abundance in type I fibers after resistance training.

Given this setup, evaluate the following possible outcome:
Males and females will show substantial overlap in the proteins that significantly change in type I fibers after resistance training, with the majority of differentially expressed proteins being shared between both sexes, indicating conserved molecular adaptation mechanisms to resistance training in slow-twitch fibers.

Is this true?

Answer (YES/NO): NO